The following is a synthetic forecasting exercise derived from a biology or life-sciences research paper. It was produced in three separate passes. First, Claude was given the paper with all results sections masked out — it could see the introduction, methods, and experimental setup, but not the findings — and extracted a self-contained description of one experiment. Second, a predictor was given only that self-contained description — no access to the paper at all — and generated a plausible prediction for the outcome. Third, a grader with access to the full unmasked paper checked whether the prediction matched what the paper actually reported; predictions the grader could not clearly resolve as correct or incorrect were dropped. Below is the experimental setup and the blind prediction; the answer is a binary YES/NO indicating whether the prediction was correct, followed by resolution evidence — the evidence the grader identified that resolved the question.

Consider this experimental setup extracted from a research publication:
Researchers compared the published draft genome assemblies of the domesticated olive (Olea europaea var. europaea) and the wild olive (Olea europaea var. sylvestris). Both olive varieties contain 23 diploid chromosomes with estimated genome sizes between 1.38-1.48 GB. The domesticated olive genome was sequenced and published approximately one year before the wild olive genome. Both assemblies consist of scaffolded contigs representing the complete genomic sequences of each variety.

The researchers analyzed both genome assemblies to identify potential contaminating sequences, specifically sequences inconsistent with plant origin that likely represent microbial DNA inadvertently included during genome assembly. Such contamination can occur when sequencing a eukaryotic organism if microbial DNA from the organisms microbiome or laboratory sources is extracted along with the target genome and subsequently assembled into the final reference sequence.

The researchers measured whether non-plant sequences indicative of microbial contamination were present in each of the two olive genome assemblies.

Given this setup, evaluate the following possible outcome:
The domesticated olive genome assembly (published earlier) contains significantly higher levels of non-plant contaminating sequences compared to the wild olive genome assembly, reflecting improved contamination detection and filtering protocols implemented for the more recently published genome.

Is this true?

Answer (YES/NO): NO